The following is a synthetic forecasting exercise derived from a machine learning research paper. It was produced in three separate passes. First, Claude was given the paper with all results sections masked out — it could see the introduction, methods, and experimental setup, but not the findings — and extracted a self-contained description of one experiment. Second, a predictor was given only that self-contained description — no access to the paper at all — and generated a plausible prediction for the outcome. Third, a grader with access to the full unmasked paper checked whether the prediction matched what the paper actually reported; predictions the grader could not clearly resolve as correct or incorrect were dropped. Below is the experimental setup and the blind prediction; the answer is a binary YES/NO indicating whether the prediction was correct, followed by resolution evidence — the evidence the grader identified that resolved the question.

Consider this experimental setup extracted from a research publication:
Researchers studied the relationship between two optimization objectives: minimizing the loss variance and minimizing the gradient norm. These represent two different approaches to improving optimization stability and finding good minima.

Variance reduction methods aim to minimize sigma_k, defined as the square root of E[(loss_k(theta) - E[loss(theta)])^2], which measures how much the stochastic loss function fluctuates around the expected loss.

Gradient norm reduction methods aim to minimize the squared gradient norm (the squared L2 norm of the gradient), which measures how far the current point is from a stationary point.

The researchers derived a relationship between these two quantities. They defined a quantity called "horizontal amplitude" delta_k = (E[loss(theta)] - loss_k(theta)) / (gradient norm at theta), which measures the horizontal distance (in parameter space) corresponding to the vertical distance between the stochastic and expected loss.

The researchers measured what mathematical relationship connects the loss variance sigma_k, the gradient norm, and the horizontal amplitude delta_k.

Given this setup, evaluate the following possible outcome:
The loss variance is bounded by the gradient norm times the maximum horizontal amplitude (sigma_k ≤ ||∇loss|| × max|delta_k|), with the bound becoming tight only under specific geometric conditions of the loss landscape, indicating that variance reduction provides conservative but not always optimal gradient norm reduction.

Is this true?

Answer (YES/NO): NO